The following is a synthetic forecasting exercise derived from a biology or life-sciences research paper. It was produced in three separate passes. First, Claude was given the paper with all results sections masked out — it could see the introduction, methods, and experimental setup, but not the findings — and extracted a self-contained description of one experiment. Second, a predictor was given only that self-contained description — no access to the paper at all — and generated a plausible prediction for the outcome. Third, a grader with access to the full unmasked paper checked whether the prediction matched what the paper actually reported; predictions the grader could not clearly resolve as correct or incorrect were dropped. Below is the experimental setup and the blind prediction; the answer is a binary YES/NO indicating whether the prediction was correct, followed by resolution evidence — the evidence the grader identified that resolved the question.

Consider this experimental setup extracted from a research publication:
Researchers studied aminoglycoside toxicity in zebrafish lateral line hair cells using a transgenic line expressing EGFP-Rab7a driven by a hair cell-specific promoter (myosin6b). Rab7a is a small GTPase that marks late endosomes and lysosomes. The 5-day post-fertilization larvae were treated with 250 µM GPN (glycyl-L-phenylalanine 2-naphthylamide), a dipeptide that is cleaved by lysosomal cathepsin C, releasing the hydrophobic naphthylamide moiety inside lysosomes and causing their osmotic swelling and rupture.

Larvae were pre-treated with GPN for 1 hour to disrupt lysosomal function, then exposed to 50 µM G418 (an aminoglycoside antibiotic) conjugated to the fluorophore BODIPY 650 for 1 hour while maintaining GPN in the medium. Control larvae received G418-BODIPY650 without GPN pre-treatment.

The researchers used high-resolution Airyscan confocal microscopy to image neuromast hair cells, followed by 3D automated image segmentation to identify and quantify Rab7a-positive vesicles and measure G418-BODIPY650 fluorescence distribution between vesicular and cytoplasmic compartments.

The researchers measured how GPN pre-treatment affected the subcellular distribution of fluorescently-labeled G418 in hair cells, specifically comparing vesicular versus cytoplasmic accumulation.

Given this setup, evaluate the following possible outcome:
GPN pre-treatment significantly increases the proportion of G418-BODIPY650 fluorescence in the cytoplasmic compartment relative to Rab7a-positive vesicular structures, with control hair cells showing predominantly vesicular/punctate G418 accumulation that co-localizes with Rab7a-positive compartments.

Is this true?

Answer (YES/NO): YES